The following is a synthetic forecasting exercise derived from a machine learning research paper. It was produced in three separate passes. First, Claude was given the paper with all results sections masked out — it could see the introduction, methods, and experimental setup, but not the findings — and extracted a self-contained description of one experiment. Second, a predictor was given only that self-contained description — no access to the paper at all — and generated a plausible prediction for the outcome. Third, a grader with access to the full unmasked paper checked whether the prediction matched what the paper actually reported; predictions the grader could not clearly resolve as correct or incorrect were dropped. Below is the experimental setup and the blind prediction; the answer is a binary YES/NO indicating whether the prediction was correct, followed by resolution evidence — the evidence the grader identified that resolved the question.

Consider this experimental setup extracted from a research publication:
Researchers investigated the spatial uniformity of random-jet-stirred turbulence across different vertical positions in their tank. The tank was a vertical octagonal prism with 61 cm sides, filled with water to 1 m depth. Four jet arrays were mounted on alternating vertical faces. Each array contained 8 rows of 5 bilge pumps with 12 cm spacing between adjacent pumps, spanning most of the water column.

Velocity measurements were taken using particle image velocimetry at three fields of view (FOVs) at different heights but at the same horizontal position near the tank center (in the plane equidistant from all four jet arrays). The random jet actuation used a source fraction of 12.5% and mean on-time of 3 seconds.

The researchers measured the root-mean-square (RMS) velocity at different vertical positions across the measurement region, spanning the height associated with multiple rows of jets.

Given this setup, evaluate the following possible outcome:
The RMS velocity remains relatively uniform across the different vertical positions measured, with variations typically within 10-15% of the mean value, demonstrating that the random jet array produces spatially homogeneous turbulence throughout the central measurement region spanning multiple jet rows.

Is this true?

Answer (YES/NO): YES